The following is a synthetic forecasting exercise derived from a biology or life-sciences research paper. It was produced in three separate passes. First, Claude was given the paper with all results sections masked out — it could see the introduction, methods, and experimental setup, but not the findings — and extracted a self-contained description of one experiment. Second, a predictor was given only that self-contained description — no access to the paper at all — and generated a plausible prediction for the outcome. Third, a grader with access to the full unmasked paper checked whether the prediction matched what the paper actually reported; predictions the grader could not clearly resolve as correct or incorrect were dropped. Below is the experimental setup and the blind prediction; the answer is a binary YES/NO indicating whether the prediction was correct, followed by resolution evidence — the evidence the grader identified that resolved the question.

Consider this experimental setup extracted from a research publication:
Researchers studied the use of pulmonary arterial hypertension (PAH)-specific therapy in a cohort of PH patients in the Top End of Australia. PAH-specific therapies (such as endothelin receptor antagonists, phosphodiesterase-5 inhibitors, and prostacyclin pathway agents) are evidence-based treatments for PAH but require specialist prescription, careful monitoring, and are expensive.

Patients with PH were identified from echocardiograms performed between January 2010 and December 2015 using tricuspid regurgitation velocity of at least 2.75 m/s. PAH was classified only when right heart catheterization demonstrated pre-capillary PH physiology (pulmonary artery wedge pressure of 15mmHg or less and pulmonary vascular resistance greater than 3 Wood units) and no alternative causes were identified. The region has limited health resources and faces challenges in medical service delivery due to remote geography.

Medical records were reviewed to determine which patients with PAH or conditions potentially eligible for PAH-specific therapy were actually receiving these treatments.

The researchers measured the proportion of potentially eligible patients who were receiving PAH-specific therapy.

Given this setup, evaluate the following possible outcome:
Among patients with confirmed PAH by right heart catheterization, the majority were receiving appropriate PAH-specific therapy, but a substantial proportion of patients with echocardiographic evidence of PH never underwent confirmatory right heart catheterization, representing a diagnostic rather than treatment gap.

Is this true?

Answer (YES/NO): NO